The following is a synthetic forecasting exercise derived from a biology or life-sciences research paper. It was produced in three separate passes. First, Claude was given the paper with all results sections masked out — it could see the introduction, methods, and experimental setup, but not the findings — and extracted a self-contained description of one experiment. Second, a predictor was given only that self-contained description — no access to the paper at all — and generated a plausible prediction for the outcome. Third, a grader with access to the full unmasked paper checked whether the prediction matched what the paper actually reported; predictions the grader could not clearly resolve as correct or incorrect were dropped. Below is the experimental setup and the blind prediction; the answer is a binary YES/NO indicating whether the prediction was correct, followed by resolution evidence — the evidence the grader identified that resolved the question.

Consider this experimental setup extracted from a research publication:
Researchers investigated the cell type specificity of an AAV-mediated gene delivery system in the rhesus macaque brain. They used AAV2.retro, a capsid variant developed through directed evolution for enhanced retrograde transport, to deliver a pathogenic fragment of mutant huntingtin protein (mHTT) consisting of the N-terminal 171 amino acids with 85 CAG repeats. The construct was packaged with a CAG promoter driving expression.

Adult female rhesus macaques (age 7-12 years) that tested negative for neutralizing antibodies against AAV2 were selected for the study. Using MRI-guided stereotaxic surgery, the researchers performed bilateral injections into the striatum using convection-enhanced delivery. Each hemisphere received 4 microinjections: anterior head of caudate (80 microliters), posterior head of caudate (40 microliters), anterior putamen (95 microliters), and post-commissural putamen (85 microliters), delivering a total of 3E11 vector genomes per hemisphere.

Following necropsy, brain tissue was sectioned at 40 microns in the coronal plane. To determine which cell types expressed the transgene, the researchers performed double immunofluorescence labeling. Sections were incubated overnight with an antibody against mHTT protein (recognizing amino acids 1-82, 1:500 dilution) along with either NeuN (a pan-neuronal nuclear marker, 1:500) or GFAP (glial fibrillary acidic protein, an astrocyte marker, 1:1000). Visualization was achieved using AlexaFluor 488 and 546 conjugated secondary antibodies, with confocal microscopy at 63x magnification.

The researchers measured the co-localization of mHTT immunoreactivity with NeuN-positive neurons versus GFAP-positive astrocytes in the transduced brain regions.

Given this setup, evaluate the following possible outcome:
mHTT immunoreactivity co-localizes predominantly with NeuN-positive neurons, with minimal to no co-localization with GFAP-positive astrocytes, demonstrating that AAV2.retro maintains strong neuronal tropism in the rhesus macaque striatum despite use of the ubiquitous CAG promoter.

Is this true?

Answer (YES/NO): YES